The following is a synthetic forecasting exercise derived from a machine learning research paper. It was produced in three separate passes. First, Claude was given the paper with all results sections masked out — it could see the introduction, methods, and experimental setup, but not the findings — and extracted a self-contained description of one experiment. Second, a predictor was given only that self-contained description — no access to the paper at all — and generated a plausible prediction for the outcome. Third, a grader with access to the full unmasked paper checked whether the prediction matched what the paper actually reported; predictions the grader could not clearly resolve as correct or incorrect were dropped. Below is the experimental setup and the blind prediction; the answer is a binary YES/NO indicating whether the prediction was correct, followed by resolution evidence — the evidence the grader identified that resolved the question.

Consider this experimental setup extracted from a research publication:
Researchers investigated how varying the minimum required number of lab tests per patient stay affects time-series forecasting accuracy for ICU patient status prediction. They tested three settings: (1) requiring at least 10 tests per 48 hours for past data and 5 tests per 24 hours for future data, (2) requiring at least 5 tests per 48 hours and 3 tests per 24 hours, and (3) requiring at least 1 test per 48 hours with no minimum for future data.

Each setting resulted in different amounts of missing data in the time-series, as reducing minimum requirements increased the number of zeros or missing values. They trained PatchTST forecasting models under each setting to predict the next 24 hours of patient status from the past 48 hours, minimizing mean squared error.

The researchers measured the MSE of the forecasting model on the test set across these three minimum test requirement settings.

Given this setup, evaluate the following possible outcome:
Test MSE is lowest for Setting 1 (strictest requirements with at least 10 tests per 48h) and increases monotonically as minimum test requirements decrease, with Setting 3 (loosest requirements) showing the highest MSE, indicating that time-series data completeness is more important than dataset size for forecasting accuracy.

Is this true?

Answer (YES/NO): NO